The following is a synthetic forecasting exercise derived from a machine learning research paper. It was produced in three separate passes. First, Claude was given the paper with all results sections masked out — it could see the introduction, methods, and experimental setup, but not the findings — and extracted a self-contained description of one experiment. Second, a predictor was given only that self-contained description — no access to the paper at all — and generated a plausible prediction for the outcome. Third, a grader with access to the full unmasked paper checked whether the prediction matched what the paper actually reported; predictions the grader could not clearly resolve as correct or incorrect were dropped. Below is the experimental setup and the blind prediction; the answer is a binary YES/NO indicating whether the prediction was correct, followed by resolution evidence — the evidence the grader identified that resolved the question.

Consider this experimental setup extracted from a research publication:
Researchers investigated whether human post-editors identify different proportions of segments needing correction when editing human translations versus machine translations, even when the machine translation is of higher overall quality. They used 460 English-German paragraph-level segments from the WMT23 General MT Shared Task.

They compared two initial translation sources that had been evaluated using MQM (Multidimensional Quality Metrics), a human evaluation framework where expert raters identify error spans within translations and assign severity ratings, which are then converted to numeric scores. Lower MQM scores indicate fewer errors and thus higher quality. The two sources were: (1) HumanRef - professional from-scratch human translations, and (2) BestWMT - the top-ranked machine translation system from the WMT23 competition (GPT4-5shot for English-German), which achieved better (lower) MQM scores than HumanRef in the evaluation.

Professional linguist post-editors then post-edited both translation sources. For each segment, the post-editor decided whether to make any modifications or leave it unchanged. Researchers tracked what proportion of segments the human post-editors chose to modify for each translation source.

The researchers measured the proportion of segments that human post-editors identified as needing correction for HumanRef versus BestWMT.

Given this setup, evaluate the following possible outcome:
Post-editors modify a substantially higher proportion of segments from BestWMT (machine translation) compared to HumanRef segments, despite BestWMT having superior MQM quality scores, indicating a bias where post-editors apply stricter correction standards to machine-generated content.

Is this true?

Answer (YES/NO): YES